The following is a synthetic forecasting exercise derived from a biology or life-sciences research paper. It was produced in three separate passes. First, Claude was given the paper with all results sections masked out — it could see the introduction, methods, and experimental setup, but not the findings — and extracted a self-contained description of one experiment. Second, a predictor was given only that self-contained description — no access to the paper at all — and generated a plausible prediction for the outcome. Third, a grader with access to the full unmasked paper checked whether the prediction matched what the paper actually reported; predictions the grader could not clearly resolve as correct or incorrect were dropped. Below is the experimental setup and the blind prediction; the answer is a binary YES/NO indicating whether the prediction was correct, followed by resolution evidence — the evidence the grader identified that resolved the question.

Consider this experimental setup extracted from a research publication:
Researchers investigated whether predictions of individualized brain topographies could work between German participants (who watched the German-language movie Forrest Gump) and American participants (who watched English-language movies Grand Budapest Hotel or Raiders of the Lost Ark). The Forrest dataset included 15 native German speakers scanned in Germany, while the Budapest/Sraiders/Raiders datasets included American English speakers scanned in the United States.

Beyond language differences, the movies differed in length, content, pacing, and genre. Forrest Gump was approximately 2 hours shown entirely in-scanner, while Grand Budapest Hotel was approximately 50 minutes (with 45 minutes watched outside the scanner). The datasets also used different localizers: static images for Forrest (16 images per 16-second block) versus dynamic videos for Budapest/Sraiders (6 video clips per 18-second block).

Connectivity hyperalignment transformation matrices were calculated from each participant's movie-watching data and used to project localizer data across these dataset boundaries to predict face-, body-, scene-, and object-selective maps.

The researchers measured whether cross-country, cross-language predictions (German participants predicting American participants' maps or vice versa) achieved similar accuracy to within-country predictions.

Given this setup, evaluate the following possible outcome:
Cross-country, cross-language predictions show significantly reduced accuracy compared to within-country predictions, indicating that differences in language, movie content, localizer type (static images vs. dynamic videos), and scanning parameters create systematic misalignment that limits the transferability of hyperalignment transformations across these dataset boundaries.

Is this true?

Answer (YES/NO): NO